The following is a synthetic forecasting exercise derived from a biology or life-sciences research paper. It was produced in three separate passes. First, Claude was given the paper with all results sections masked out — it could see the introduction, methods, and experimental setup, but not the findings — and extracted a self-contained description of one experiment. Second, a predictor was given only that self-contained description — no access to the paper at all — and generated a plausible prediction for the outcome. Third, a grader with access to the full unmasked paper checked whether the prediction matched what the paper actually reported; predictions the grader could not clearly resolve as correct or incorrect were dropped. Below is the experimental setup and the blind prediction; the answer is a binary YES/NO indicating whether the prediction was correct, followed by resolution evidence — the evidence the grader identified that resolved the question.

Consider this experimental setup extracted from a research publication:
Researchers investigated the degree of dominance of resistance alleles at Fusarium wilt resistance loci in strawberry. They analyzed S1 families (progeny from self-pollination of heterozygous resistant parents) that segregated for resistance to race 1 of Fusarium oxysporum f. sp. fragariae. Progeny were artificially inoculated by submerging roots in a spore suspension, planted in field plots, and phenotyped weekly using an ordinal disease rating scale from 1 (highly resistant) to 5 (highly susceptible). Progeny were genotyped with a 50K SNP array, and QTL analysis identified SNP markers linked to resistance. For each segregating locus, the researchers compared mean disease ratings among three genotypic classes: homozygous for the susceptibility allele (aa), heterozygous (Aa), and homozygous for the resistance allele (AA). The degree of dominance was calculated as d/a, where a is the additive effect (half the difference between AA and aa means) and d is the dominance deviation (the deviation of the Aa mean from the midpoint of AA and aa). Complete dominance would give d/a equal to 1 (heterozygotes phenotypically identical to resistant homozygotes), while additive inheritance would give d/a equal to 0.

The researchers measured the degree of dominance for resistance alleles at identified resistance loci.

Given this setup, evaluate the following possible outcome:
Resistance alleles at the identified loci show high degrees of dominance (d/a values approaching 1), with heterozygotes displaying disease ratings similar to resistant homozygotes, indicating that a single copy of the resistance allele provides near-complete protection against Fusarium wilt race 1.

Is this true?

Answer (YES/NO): YES